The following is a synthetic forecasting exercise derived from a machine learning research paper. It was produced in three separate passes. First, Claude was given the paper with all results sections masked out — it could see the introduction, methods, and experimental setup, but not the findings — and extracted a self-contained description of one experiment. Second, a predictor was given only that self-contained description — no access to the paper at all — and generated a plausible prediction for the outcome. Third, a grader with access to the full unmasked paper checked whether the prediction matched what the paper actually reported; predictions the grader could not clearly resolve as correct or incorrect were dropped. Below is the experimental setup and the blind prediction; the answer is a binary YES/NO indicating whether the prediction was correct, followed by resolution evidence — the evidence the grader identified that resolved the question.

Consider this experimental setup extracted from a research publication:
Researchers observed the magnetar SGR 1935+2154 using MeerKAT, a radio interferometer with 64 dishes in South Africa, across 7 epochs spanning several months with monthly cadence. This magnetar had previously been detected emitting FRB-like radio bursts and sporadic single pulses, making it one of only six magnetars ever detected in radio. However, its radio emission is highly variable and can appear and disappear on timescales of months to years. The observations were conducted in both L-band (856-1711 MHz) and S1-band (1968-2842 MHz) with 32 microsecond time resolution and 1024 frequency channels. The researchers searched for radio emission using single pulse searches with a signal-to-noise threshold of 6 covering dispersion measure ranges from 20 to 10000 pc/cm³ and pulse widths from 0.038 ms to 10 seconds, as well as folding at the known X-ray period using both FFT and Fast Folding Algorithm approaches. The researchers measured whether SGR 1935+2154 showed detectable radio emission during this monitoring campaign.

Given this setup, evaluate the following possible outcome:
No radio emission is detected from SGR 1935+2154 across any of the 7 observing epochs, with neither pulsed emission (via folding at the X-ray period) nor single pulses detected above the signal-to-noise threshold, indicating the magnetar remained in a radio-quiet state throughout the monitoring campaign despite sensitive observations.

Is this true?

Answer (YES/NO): YES